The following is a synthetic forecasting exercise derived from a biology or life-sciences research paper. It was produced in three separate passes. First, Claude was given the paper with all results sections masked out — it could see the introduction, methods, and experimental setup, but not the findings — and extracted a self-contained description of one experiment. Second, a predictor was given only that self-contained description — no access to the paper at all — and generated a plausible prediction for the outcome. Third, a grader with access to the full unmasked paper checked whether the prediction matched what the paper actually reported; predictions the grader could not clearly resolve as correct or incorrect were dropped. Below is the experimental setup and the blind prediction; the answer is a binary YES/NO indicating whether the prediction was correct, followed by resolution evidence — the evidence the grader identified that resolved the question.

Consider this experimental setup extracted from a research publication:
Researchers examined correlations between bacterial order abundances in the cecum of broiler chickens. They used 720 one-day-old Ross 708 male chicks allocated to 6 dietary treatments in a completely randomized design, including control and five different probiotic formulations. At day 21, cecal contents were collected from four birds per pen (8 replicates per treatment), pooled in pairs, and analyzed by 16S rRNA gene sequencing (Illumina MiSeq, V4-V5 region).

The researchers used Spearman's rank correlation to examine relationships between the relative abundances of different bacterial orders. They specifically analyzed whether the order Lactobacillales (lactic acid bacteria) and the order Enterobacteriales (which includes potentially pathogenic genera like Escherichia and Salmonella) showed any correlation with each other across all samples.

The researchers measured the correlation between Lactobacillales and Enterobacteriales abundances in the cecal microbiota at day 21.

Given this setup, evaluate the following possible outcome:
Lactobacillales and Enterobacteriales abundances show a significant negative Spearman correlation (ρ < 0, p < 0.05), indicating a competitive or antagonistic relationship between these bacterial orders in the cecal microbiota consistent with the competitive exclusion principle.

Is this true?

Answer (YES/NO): YES